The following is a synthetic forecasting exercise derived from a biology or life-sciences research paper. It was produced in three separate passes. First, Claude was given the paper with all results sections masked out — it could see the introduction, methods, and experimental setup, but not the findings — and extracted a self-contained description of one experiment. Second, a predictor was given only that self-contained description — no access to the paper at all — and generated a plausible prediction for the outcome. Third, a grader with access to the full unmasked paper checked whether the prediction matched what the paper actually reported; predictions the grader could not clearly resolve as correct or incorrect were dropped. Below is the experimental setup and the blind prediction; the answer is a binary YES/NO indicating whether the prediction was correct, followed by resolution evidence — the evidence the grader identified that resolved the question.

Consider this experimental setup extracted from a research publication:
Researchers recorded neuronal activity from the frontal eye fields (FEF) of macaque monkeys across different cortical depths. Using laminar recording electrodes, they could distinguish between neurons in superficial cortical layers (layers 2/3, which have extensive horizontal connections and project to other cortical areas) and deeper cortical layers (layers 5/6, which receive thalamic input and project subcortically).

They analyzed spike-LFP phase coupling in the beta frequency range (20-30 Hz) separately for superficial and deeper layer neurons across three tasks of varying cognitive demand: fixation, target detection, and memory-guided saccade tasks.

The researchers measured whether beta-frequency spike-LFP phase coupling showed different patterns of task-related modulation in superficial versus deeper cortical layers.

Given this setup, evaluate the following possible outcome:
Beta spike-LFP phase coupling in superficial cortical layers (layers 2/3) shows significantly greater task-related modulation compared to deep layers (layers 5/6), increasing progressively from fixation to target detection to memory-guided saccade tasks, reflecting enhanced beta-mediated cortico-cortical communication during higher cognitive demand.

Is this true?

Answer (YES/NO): NO